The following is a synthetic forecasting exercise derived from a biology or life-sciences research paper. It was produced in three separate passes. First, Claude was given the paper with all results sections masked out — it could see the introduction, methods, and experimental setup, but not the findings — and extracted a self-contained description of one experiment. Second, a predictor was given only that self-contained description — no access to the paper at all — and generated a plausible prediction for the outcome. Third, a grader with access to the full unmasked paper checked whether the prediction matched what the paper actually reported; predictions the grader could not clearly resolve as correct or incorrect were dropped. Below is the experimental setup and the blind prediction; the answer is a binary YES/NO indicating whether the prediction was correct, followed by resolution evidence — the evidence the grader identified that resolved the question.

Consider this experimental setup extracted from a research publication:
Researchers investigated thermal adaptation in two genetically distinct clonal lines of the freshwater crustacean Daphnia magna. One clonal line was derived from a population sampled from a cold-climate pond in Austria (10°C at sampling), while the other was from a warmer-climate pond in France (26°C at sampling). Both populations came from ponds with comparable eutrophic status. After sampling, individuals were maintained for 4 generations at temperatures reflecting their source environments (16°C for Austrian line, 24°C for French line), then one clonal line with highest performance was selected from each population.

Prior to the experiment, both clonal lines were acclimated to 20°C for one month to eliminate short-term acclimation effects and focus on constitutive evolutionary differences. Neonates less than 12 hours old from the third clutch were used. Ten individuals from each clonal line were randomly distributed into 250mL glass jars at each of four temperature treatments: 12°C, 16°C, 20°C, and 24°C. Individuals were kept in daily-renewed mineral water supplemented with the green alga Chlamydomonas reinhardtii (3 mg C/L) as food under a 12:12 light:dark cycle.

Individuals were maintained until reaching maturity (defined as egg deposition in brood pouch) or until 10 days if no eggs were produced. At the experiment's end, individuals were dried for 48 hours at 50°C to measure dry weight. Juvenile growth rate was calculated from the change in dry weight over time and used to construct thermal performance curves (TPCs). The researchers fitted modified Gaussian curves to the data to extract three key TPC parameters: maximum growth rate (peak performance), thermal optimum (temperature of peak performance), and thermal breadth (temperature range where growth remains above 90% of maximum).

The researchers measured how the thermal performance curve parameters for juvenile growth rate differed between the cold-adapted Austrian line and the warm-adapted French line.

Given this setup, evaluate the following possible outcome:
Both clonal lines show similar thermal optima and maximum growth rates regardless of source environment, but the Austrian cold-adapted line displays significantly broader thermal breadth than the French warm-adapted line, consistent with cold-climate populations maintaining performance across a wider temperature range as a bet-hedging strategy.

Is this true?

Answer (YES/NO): NO